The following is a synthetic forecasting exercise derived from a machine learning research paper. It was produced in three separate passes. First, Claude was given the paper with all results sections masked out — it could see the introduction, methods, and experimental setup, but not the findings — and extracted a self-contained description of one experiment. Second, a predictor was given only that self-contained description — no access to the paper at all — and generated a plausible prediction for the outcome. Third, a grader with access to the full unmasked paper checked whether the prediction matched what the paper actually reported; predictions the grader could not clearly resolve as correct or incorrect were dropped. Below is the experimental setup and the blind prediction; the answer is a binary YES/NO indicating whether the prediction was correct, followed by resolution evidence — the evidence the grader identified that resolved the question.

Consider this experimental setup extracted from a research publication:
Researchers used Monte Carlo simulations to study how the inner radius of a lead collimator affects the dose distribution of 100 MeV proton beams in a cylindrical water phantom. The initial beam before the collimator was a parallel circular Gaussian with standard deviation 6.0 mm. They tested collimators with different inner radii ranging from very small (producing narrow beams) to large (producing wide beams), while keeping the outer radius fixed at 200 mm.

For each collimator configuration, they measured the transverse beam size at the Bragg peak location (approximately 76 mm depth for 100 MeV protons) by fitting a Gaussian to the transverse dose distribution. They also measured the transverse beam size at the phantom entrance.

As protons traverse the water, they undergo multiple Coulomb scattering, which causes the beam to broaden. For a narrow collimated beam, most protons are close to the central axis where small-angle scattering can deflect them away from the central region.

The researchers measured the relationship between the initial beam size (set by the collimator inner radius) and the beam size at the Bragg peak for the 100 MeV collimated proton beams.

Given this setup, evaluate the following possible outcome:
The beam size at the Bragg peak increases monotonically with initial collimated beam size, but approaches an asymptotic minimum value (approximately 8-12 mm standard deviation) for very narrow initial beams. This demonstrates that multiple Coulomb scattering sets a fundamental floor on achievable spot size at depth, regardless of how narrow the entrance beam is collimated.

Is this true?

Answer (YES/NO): NO